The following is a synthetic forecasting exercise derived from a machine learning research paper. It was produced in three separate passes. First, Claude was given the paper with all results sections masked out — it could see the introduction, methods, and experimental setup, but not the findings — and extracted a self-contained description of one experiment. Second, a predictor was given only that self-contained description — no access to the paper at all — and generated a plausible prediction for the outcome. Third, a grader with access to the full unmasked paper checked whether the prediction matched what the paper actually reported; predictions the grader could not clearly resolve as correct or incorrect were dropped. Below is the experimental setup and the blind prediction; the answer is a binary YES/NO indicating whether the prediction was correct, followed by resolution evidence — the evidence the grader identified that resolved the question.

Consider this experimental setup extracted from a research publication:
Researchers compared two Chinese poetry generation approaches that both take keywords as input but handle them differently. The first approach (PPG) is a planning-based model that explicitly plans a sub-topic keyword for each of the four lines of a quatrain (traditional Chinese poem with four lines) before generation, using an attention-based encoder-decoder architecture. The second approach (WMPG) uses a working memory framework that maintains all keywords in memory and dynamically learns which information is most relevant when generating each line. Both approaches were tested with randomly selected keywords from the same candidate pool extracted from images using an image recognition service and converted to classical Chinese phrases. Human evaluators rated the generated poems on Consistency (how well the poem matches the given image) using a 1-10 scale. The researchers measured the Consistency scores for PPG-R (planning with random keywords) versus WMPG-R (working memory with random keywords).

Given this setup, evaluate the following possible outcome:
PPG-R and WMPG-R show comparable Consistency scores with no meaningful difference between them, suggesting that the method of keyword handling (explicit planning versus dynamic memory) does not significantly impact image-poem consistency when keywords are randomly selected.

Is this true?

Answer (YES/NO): NO